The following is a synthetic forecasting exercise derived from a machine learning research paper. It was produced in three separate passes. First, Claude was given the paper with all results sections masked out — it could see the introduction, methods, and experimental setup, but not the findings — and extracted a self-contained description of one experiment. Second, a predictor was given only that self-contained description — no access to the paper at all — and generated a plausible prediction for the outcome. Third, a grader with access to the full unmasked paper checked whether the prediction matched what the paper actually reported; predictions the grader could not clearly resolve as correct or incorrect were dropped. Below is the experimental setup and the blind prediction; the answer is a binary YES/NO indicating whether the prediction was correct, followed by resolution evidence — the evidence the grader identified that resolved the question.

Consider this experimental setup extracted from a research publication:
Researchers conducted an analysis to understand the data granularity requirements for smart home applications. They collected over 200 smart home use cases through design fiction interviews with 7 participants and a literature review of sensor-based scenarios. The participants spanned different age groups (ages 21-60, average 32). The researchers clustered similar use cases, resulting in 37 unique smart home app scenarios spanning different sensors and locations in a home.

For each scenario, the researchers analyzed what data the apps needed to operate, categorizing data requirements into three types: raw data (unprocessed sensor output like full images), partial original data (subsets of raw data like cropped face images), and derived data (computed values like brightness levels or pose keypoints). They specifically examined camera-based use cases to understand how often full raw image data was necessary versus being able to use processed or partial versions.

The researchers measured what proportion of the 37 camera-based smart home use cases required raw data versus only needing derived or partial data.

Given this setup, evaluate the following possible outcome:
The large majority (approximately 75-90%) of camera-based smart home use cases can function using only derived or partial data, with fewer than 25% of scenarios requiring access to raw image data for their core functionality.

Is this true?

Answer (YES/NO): YES